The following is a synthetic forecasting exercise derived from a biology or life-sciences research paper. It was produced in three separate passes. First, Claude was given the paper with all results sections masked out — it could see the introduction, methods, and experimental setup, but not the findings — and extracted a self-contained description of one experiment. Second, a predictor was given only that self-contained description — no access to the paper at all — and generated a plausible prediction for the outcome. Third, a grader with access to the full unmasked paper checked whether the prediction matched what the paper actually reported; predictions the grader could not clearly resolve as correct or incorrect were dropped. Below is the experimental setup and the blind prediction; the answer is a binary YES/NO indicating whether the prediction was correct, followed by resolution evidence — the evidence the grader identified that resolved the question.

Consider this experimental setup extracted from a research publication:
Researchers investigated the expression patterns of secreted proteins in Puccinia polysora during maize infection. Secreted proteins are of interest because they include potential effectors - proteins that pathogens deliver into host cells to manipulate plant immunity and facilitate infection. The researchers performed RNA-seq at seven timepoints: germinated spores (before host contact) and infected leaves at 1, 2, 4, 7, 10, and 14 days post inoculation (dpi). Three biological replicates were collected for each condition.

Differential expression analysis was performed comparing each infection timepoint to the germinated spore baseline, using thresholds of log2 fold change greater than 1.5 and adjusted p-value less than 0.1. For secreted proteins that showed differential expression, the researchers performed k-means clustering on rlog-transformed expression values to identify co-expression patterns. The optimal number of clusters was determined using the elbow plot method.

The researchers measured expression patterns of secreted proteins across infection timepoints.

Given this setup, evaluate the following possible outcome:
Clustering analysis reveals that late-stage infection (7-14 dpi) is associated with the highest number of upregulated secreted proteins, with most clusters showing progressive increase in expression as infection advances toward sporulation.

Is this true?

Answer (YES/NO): NO